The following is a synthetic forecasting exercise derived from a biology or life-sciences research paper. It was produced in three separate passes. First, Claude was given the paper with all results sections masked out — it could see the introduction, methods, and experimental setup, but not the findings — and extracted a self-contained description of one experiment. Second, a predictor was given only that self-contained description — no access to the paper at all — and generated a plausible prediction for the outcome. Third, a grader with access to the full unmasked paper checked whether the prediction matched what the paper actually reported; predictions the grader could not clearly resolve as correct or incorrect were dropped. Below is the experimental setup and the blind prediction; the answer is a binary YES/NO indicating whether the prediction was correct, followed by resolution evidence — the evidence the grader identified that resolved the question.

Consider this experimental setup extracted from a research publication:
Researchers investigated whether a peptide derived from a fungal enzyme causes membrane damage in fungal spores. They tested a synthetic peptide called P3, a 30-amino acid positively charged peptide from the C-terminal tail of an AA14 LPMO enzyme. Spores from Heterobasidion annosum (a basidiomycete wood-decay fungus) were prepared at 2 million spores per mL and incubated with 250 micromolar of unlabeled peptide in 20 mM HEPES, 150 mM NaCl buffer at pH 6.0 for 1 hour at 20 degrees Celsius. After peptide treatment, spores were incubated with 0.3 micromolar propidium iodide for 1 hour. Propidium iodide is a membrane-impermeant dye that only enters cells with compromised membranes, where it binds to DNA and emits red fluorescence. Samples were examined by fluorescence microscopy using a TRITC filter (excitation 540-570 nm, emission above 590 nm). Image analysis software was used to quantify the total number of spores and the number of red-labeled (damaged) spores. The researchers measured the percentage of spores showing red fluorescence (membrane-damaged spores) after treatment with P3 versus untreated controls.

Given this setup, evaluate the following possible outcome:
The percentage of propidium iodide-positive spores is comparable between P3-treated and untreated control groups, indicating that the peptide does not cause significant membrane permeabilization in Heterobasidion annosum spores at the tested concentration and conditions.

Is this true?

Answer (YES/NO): NO